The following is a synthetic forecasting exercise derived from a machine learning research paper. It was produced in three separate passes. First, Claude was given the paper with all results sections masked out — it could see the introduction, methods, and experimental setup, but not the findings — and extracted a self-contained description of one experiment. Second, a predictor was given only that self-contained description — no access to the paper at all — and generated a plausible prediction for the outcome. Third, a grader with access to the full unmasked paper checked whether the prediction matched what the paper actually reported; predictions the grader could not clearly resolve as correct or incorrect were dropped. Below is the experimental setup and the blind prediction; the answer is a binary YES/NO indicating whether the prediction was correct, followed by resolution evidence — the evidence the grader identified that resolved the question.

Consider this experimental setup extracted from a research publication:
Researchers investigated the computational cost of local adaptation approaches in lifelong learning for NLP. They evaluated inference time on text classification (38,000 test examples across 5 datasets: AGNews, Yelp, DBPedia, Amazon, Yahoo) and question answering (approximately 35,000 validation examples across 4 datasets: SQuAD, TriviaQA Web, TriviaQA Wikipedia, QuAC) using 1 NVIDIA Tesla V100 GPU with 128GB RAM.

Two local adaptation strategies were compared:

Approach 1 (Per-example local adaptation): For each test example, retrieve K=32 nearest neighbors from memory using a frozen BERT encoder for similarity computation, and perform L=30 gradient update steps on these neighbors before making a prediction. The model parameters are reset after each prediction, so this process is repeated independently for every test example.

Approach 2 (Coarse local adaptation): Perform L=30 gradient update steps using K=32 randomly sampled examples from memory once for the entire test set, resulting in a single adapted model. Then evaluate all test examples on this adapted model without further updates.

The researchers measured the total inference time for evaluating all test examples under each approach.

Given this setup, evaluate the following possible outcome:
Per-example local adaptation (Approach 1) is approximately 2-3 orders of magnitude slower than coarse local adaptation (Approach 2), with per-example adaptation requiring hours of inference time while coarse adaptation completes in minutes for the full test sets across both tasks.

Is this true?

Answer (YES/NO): NO